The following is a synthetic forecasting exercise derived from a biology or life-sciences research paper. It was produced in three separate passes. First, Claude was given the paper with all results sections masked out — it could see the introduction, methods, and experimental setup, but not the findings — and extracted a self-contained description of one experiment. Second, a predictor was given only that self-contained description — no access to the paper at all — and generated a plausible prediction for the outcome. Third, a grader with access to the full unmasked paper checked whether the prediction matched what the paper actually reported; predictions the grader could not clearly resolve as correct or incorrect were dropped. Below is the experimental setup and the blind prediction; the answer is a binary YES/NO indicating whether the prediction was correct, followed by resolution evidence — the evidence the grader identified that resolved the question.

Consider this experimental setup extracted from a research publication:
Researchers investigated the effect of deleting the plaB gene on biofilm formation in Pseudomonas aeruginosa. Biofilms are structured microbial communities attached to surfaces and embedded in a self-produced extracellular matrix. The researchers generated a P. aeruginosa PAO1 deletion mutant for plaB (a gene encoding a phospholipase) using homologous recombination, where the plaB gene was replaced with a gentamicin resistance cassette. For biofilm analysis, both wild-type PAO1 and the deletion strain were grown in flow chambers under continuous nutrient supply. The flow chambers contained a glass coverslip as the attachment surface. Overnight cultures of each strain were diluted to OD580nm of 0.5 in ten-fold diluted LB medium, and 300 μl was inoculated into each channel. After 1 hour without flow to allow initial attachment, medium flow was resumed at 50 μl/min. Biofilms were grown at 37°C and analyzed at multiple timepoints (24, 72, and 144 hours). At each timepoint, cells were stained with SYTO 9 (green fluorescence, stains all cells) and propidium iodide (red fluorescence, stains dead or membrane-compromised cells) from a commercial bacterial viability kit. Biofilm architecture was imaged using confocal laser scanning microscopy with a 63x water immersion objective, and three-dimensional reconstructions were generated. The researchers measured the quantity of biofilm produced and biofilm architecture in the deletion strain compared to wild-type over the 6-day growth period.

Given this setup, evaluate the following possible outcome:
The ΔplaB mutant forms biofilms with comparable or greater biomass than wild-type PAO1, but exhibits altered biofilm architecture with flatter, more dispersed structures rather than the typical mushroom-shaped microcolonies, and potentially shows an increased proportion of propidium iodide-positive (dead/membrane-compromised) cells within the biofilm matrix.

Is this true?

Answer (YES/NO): NO